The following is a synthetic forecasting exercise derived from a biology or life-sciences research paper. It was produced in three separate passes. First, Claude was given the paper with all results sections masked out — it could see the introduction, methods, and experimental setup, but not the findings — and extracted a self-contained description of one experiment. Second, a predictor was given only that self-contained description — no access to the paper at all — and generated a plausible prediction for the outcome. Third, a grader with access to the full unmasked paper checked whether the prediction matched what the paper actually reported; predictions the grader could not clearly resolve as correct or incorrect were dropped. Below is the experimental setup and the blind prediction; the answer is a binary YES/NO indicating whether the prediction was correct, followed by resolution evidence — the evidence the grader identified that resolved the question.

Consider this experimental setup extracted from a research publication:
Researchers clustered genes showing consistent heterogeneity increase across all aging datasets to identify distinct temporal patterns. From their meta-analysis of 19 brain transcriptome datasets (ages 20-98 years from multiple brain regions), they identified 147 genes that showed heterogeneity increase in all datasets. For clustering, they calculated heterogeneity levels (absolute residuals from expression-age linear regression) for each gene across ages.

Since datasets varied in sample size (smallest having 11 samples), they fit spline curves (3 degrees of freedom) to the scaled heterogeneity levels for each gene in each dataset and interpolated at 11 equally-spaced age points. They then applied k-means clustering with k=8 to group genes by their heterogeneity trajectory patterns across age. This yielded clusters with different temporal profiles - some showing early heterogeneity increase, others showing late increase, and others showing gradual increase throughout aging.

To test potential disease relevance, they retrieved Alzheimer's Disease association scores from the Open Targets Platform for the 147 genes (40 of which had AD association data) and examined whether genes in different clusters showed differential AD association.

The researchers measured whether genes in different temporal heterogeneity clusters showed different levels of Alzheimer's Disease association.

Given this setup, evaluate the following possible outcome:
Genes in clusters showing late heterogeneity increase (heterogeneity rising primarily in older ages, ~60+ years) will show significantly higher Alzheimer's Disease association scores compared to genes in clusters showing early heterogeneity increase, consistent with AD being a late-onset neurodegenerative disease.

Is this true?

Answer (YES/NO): NO